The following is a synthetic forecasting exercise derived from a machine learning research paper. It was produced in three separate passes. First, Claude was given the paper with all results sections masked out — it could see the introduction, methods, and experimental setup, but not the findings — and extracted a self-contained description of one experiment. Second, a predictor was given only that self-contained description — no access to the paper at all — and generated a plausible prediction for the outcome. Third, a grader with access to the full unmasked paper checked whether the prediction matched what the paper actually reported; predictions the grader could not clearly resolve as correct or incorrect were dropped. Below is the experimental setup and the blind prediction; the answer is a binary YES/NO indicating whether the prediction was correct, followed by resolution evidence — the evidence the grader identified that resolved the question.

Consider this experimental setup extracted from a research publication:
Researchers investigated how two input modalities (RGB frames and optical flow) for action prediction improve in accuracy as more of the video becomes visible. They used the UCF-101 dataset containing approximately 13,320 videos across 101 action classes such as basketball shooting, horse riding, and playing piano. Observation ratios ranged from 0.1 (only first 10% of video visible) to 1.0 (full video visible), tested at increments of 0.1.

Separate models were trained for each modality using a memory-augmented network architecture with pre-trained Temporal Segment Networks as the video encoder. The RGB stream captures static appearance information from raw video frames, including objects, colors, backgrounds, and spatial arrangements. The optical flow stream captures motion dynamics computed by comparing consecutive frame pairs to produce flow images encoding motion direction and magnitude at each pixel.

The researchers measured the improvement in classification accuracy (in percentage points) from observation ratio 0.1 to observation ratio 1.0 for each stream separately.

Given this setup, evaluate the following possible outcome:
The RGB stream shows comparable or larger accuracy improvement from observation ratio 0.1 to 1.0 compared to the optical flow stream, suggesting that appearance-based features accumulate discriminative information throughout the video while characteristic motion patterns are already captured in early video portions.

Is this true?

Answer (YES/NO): NO